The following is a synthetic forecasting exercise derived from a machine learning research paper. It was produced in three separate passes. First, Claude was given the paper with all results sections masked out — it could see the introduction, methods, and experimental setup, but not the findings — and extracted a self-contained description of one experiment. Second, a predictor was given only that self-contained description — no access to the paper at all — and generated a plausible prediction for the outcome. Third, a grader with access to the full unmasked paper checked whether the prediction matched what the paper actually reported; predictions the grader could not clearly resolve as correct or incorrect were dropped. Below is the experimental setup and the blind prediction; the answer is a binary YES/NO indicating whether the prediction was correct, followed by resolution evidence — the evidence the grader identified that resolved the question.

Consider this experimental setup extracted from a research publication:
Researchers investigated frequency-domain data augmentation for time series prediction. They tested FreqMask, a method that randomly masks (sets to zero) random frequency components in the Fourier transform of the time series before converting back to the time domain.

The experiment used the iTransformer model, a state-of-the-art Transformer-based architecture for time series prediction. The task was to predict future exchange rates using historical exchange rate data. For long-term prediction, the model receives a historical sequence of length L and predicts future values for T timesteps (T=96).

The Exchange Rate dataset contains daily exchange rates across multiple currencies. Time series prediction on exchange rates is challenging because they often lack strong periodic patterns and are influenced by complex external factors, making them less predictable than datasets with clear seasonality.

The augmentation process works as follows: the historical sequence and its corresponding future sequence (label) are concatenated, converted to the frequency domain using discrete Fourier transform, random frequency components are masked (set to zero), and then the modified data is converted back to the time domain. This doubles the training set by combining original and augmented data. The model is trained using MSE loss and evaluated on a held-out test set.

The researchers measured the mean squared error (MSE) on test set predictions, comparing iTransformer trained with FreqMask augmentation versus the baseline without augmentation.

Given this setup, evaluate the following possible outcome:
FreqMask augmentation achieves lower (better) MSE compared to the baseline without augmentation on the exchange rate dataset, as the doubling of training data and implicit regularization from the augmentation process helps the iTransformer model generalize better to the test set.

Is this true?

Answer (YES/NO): NO